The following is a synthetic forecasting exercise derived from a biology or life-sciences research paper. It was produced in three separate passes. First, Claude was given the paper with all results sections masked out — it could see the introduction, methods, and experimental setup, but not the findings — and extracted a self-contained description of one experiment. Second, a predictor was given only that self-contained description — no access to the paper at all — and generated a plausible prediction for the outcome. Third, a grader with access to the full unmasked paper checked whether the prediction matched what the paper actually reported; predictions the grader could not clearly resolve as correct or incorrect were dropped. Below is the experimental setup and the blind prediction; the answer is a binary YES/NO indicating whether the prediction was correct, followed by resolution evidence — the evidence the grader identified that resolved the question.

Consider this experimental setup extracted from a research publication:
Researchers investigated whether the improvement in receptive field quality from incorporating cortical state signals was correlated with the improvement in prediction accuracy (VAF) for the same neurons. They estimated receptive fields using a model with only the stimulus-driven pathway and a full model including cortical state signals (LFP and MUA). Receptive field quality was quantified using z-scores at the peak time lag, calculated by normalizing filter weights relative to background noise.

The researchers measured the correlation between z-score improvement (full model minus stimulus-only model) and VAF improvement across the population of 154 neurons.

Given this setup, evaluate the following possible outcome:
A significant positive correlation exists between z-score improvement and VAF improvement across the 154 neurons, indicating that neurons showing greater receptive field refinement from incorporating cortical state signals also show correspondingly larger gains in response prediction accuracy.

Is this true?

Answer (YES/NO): NO